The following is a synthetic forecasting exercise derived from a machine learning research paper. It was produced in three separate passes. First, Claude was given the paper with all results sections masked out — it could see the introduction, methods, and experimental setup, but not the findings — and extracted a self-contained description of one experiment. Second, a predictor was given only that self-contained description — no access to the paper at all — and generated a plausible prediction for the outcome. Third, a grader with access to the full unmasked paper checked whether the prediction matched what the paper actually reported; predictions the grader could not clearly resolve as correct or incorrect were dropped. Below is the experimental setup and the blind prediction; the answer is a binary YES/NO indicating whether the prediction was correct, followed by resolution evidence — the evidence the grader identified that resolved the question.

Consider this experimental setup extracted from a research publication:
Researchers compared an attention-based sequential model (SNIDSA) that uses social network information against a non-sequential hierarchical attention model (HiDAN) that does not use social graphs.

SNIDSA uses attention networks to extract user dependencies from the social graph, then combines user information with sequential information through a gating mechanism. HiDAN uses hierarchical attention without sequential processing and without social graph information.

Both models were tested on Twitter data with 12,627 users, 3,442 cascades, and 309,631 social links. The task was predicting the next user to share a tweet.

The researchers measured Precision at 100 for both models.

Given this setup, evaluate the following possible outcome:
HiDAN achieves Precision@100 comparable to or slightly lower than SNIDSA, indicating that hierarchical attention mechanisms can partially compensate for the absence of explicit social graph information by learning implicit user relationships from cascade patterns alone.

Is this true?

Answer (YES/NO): YES